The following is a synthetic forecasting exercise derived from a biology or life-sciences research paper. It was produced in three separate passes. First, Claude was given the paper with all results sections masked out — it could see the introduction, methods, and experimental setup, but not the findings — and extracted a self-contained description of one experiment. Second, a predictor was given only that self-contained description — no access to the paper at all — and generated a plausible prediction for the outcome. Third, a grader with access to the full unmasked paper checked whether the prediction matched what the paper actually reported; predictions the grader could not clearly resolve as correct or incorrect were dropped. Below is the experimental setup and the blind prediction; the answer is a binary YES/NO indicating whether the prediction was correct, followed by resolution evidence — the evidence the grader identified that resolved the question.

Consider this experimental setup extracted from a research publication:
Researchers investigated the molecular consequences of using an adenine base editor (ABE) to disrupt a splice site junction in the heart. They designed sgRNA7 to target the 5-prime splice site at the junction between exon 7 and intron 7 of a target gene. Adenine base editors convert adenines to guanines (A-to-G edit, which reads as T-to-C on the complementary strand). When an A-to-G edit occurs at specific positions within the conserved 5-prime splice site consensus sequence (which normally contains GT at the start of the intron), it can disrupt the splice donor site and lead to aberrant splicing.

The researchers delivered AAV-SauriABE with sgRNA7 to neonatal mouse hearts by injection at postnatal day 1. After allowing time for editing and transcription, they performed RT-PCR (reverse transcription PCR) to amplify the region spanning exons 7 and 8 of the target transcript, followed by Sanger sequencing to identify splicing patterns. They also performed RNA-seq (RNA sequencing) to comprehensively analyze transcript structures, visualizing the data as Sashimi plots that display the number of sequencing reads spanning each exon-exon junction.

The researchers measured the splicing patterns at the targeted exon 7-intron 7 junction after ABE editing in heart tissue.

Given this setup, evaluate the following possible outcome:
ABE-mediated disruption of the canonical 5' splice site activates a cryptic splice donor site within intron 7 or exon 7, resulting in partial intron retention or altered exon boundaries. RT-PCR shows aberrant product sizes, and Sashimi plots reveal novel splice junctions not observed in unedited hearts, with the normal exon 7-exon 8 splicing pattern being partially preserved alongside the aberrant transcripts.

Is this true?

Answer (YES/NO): NO